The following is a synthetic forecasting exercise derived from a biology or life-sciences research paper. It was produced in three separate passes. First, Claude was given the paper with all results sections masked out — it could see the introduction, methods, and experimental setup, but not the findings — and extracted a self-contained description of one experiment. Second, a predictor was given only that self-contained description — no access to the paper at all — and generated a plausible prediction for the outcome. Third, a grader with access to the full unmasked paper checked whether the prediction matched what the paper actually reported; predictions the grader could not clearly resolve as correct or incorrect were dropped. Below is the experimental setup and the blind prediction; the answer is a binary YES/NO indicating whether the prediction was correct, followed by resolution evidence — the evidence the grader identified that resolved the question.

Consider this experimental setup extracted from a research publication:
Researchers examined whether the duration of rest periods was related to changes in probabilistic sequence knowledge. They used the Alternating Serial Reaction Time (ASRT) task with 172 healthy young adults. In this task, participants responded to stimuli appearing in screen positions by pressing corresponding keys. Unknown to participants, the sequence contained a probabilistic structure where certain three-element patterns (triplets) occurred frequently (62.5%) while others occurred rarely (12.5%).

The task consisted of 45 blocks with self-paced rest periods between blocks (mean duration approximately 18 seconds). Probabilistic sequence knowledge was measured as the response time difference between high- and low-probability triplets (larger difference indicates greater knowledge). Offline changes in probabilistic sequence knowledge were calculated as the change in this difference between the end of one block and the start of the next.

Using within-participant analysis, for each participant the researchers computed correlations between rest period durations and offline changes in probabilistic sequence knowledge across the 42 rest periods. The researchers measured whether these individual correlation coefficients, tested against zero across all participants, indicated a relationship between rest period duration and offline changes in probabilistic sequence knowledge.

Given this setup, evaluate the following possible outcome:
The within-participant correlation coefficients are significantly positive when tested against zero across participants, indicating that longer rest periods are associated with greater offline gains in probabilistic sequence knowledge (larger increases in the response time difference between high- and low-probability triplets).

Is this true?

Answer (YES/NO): NO